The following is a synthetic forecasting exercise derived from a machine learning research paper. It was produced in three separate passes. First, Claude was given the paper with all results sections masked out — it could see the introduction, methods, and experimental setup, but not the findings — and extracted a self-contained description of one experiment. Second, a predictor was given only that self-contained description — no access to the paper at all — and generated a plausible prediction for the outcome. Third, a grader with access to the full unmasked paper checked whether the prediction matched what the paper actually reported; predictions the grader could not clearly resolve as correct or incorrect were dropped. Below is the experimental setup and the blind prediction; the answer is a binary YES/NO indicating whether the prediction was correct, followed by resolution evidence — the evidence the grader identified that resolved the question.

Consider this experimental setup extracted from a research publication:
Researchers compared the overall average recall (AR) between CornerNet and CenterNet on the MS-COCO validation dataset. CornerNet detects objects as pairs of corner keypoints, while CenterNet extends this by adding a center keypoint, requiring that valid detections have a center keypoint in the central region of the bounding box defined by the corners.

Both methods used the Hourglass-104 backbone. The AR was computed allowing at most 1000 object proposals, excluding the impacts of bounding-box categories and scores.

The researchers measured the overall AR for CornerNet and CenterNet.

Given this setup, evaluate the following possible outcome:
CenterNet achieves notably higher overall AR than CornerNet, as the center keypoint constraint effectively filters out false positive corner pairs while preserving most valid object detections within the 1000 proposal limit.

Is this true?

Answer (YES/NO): NO